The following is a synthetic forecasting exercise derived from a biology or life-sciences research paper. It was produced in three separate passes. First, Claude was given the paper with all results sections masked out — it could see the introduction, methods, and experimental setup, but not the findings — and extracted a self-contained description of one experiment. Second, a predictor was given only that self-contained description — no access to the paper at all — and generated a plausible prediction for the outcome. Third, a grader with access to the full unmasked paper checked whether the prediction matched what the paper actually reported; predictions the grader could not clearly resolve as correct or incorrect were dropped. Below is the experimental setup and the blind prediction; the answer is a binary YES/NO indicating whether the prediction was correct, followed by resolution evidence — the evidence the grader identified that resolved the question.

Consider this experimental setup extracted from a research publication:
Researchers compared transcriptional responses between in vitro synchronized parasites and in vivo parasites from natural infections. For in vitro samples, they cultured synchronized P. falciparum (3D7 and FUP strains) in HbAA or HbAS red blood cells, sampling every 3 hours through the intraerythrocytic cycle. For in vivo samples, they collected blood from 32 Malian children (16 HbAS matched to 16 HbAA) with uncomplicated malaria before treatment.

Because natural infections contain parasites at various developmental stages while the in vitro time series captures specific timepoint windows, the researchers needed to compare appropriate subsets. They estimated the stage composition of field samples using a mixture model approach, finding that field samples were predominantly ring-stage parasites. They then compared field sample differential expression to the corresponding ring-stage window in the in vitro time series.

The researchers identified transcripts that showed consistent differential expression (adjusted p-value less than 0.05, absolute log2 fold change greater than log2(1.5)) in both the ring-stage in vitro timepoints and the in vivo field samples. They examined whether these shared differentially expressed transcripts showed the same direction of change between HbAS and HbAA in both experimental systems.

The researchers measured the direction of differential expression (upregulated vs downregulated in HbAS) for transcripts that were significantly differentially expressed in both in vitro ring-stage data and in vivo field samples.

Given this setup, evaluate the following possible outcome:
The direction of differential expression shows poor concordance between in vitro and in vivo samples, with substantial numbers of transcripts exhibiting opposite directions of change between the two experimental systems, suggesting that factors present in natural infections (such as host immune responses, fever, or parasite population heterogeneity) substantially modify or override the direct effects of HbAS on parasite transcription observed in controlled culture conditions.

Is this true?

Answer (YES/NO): NO